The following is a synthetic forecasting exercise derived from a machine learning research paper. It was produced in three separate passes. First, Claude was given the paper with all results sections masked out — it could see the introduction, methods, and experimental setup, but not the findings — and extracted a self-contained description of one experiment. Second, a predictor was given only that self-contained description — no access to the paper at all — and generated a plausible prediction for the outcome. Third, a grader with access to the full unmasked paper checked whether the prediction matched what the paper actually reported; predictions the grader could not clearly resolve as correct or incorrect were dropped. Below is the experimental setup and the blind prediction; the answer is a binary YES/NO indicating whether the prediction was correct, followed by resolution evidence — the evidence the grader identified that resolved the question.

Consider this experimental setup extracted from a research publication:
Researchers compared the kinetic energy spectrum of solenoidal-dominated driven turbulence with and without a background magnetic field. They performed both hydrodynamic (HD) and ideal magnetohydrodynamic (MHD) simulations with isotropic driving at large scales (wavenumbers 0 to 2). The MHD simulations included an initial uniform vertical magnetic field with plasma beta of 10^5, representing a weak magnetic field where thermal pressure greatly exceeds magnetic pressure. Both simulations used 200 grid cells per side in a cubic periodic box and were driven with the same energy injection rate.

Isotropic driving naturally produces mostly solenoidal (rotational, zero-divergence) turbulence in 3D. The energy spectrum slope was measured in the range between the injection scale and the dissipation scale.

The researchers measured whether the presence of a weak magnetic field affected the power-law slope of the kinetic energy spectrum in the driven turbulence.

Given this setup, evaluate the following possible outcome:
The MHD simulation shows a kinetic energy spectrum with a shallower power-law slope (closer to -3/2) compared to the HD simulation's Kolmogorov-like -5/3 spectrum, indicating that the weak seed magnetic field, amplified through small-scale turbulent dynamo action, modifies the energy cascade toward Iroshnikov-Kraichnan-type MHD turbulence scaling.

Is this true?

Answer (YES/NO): NO